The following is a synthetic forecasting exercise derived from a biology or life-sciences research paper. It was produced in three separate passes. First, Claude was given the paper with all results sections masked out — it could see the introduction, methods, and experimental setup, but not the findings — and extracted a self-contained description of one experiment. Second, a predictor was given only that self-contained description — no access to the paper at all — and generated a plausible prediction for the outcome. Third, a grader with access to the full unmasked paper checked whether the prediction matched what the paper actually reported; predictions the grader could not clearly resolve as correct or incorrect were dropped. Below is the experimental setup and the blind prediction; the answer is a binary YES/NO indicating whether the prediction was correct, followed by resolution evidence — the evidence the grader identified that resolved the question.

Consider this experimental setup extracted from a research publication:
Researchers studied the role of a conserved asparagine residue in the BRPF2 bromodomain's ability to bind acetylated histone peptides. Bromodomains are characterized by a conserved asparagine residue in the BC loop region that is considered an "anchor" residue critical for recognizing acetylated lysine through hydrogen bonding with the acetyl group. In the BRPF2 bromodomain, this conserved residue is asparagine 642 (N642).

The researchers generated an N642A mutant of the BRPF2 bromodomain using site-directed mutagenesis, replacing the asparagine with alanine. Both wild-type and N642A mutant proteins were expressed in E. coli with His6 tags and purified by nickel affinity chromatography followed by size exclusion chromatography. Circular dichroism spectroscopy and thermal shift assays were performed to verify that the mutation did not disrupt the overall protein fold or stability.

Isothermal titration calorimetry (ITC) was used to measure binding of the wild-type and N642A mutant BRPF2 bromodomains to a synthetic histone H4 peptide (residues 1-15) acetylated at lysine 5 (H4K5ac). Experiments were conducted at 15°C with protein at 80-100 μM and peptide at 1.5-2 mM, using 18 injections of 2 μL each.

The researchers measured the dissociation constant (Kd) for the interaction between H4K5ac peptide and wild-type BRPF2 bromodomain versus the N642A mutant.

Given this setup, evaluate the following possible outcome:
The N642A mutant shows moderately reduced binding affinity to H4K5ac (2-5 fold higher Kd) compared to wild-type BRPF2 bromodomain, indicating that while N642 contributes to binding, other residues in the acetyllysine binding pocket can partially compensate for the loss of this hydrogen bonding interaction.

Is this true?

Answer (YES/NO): NO